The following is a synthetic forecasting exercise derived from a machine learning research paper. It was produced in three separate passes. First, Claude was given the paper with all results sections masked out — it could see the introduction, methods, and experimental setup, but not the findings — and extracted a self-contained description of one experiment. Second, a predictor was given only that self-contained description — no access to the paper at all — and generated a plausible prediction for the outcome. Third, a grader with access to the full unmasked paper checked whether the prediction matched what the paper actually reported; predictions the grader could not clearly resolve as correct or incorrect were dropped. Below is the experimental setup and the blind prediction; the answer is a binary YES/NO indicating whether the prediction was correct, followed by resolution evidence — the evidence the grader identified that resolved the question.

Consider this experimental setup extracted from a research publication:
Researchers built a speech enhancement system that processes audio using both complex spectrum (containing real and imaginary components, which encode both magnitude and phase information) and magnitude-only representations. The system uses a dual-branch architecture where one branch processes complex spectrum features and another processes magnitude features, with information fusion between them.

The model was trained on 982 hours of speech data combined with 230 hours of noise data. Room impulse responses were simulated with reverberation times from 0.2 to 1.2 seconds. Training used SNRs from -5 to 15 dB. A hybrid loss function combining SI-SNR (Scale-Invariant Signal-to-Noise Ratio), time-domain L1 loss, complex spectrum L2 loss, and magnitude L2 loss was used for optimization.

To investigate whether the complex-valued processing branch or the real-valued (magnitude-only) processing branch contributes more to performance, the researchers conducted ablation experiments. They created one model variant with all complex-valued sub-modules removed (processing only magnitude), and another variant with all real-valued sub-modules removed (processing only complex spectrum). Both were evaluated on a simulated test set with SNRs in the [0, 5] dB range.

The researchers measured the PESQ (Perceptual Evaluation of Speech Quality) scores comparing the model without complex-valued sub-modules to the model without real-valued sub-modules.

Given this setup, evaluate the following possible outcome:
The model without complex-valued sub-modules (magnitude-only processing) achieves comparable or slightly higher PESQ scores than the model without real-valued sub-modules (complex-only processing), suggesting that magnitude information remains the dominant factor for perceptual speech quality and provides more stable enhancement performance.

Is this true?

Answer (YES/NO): NO